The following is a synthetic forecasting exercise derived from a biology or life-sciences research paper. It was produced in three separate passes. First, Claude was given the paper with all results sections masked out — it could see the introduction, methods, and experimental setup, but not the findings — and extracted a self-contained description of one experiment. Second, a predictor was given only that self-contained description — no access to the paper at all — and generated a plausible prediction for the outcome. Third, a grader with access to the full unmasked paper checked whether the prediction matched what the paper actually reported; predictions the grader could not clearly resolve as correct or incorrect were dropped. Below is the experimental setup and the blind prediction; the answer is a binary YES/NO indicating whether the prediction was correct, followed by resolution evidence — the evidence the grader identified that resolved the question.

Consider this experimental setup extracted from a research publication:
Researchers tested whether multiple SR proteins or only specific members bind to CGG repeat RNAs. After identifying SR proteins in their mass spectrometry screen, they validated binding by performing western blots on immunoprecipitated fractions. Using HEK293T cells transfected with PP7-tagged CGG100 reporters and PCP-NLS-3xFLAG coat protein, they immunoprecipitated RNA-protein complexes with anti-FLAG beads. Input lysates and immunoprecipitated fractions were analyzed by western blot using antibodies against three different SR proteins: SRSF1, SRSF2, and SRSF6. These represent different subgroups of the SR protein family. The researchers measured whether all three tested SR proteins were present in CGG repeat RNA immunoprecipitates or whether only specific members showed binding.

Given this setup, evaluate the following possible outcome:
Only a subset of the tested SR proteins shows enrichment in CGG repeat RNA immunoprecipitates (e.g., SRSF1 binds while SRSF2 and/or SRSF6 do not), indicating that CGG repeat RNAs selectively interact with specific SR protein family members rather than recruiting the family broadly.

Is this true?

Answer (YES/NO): YES